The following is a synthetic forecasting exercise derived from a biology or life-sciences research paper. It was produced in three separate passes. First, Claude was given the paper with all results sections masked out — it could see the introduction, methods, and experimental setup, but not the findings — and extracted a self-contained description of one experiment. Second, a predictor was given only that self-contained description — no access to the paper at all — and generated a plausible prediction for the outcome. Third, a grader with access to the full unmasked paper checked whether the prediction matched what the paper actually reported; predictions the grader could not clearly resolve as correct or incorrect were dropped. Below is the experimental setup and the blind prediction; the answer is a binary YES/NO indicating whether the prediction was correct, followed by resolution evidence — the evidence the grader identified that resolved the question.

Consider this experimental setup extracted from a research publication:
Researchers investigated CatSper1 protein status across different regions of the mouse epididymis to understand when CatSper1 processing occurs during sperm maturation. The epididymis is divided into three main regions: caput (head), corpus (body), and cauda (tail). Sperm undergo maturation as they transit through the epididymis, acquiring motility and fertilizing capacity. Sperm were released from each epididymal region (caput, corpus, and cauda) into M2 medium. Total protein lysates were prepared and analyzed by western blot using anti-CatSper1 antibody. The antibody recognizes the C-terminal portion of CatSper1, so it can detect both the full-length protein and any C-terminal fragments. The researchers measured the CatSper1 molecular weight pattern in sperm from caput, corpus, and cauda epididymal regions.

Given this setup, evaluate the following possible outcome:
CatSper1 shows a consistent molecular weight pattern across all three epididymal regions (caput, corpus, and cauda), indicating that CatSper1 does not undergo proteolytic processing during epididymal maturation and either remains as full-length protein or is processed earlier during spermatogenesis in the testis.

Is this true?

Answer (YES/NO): NO